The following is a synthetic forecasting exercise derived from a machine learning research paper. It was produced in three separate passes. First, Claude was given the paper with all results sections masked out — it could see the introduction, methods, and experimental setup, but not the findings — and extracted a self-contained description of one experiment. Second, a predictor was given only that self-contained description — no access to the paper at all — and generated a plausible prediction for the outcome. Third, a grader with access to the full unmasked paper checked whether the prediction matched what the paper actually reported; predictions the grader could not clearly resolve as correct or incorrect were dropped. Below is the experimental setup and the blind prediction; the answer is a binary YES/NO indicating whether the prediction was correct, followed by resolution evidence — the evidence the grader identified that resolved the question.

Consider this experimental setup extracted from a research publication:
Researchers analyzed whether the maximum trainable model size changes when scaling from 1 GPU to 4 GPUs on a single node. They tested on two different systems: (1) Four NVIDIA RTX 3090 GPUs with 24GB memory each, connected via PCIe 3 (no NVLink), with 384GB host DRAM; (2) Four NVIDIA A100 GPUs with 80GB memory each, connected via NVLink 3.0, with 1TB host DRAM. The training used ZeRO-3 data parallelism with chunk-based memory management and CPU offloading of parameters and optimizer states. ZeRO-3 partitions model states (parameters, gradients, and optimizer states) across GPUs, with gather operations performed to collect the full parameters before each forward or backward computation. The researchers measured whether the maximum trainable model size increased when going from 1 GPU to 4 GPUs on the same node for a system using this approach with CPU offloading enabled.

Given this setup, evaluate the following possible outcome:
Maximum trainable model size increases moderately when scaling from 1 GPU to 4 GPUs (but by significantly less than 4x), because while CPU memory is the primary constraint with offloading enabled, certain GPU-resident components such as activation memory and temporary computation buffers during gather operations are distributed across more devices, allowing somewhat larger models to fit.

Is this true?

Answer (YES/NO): NO